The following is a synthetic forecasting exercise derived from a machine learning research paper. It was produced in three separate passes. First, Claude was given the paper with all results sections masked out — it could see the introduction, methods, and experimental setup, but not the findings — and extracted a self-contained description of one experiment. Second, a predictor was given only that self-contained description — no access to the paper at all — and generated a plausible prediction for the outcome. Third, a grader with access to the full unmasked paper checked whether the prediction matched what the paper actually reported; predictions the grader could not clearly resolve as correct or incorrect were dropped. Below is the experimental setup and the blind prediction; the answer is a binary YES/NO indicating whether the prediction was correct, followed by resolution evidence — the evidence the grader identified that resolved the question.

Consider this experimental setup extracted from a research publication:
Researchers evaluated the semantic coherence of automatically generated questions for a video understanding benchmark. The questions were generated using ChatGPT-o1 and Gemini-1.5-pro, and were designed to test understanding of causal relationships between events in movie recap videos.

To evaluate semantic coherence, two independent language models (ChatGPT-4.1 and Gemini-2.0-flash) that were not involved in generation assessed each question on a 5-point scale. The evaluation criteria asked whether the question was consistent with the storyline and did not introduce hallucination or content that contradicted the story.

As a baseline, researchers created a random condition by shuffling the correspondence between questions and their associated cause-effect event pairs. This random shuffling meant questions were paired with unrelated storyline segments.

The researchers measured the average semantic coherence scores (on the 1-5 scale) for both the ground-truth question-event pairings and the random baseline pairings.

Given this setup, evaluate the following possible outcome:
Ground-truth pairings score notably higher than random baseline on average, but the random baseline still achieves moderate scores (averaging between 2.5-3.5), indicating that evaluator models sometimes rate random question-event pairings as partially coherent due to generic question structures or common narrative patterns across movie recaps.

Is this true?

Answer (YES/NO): NO